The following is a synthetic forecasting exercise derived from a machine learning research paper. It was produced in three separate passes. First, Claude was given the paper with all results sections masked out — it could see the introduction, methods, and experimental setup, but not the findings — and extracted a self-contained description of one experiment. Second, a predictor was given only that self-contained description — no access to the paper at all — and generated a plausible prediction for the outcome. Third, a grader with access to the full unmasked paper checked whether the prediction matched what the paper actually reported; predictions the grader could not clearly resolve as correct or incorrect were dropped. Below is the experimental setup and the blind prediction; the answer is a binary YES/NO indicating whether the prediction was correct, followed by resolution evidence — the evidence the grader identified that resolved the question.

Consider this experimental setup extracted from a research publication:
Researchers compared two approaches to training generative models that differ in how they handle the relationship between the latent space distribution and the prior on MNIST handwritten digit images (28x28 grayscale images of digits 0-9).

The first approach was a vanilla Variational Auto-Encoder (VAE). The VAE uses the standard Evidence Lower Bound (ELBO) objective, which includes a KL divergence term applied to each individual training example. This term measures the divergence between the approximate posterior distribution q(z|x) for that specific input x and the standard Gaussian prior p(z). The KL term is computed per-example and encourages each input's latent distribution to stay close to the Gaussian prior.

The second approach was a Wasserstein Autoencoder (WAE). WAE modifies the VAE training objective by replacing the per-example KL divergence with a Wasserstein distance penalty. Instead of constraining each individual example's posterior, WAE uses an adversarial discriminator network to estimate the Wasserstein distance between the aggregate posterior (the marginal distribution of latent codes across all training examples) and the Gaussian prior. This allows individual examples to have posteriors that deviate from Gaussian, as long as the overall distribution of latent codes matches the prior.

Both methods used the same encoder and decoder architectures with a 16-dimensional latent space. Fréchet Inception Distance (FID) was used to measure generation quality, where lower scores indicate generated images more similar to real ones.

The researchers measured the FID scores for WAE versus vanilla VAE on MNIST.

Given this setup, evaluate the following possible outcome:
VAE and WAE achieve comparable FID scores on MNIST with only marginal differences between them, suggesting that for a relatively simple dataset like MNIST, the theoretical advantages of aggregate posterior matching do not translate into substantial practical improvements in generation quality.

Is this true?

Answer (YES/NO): YES